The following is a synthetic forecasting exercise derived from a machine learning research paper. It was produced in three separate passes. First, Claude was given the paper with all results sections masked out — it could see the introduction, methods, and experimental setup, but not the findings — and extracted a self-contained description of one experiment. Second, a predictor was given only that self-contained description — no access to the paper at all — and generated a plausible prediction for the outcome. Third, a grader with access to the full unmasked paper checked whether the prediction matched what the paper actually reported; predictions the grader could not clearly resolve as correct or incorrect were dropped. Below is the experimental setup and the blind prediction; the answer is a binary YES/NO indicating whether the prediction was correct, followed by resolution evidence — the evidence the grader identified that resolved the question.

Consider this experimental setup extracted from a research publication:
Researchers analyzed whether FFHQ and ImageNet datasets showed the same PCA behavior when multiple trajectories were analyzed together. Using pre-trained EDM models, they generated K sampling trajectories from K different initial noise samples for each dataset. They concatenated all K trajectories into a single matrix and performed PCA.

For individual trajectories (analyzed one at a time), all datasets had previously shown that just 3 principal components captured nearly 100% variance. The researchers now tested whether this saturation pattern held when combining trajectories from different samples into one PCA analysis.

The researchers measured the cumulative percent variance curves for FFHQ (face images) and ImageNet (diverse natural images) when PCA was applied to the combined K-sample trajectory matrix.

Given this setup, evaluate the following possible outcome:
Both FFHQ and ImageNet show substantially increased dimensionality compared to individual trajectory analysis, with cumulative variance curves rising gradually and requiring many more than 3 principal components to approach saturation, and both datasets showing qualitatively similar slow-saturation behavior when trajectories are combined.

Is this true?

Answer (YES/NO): YES